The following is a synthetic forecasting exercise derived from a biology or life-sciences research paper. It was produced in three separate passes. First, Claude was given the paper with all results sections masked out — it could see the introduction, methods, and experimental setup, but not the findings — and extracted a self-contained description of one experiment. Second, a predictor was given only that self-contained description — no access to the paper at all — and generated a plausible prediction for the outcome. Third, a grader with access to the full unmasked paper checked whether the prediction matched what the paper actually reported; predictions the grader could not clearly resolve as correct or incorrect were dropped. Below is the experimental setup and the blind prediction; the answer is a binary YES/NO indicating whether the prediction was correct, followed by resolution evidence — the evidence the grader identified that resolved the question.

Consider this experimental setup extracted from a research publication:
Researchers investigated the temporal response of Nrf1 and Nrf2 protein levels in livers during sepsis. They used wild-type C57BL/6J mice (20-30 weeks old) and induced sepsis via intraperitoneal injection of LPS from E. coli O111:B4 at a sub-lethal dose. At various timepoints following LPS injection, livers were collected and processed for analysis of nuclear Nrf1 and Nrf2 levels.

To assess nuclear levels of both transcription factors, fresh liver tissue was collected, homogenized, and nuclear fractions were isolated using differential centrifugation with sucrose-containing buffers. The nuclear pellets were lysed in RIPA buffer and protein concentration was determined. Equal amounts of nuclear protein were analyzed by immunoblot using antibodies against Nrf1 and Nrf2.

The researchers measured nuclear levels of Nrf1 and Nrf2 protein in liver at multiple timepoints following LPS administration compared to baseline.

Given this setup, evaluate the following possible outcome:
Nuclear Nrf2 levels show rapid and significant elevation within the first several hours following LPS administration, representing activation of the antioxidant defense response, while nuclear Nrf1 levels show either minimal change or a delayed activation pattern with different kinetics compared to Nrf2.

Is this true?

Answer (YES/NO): NO